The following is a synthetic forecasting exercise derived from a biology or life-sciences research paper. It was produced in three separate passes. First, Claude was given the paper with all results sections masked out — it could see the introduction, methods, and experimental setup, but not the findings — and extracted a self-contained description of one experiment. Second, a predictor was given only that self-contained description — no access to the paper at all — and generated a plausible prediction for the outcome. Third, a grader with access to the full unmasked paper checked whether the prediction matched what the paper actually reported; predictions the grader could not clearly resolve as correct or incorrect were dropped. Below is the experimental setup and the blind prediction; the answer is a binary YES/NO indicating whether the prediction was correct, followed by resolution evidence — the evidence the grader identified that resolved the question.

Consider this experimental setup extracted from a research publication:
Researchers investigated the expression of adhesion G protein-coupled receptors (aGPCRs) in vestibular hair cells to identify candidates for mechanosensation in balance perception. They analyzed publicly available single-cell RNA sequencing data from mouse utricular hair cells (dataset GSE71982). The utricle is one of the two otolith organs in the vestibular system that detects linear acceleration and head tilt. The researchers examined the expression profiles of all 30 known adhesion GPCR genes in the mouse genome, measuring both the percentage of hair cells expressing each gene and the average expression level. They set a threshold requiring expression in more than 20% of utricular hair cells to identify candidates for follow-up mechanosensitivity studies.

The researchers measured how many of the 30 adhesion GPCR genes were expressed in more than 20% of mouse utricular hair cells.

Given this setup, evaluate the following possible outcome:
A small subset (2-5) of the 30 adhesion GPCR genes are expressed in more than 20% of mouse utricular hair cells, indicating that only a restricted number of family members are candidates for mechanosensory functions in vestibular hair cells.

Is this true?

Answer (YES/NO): NO